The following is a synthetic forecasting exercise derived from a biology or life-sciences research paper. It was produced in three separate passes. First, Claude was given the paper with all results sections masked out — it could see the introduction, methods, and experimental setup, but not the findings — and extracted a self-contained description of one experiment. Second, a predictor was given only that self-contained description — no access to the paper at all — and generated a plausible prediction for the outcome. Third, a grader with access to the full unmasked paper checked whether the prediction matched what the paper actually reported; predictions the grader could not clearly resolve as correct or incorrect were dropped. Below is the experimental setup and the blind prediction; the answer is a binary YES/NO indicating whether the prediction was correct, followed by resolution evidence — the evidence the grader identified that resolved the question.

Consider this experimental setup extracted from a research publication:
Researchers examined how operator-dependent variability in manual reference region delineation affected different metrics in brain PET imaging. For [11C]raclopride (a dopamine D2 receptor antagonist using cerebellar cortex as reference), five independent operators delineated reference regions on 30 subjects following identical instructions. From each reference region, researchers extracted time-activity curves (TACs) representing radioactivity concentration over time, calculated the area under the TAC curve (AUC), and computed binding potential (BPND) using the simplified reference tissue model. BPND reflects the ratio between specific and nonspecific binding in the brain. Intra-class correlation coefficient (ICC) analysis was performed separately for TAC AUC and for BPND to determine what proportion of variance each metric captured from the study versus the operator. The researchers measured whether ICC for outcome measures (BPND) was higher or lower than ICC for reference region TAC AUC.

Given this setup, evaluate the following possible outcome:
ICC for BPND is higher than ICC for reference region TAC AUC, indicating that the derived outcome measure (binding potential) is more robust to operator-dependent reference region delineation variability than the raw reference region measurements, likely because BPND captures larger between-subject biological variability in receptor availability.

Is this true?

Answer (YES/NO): YES